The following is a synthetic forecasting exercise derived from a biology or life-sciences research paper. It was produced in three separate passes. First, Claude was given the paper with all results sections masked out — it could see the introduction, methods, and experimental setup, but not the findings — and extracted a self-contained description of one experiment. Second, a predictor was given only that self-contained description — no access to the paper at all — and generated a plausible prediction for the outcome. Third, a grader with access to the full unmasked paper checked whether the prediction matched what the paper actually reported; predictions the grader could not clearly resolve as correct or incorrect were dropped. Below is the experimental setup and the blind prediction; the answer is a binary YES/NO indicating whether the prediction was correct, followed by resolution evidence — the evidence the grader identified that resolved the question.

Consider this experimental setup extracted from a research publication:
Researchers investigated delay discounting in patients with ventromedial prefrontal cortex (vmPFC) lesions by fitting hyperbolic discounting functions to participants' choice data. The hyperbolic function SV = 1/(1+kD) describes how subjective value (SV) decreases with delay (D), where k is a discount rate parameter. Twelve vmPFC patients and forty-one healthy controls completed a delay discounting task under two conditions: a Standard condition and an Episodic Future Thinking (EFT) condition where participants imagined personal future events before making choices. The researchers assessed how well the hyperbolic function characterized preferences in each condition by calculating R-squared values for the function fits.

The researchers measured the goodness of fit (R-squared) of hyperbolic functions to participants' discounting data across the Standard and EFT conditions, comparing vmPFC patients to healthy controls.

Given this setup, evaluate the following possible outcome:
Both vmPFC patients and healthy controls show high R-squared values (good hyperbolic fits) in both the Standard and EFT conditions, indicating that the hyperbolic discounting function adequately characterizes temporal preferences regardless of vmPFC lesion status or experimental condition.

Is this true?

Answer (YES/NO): NO